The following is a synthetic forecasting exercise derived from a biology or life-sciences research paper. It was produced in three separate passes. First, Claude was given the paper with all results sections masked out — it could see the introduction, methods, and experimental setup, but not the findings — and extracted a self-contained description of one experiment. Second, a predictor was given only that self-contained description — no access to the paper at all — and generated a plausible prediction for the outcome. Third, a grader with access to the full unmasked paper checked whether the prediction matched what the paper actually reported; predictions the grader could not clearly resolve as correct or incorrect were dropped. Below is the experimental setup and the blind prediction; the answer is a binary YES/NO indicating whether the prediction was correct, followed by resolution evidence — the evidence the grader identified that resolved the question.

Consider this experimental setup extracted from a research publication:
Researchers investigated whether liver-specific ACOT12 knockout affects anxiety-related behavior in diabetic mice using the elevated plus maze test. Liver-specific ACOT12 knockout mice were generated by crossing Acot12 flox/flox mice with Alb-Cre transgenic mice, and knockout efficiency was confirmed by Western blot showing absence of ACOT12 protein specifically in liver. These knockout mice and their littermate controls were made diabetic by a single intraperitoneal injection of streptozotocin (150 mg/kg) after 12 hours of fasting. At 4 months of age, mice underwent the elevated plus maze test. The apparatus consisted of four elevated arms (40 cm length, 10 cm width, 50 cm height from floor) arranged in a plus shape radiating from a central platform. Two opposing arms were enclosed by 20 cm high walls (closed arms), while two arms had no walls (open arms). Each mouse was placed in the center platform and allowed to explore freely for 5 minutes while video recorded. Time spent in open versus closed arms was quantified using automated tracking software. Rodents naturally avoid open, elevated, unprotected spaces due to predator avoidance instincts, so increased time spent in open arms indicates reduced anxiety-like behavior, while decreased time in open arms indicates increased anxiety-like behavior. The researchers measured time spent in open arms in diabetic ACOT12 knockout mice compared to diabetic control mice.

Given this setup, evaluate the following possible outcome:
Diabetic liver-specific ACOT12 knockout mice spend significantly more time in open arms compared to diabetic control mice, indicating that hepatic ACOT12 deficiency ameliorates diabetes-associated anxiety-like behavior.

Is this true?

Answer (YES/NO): NO